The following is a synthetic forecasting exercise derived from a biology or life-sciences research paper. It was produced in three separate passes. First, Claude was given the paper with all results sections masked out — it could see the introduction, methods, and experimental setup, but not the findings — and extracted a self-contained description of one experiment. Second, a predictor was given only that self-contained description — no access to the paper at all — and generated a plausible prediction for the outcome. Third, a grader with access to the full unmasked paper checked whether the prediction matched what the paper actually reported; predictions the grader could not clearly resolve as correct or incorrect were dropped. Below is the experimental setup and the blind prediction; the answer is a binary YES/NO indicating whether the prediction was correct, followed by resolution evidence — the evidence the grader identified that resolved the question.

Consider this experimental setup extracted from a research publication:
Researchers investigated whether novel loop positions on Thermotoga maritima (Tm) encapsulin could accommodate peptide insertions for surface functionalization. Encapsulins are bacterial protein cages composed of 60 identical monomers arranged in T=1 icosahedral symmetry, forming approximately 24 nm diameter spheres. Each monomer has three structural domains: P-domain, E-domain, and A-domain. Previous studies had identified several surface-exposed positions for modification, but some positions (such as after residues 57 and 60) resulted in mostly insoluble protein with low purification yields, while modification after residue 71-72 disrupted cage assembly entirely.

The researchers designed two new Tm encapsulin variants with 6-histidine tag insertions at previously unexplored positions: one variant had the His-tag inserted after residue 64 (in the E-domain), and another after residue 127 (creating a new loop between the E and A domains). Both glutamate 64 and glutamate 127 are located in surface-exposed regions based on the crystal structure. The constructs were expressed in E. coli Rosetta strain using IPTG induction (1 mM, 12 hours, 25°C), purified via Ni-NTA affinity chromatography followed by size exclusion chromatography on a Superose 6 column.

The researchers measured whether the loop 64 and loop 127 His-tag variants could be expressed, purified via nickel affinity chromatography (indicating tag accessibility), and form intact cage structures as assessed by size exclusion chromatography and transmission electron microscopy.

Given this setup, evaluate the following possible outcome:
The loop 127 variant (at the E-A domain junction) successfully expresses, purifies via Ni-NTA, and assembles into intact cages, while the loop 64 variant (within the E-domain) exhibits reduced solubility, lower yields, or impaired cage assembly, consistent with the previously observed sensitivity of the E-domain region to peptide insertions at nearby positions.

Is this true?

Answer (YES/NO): NO